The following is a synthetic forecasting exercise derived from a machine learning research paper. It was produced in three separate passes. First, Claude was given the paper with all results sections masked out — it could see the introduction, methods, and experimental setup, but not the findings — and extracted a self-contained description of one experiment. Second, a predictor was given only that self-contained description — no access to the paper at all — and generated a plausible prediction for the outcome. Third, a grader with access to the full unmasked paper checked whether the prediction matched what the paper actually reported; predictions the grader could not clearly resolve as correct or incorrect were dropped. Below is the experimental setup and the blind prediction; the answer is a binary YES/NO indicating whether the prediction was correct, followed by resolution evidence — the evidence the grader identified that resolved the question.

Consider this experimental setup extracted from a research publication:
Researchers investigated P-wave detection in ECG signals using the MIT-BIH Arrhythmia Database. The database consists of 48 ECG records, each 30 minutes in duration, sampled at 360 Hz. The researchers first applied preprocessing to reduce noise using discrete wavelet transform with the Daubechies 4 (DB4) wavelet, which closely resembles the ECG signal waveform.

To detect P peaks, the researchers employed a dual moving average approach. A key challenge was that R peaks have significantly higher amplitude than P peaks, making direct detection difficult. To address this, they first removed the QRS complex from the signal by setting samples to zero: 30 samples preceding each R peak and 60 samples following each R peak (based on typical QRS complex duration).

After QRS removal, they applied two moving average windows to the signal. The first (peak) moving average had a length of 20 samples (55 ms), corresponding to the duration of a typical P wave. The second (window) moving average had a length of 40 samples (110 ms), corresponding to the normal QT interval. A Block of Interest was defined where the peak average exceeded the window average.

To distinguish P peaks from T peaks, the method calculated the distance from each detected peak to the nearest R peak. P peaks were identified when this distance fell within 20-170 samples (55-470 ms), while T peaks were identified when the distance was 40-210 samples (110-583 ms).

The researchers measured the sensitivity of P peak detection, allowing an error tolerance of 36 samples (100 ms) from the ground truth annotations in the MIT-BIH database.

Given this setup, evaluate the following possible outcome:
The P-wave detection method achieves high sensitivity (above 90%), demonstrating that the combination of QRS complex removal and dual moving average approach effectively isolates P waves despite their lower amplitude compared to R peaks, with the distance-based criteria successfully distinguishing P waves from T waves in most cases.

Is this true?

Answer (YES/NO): NO